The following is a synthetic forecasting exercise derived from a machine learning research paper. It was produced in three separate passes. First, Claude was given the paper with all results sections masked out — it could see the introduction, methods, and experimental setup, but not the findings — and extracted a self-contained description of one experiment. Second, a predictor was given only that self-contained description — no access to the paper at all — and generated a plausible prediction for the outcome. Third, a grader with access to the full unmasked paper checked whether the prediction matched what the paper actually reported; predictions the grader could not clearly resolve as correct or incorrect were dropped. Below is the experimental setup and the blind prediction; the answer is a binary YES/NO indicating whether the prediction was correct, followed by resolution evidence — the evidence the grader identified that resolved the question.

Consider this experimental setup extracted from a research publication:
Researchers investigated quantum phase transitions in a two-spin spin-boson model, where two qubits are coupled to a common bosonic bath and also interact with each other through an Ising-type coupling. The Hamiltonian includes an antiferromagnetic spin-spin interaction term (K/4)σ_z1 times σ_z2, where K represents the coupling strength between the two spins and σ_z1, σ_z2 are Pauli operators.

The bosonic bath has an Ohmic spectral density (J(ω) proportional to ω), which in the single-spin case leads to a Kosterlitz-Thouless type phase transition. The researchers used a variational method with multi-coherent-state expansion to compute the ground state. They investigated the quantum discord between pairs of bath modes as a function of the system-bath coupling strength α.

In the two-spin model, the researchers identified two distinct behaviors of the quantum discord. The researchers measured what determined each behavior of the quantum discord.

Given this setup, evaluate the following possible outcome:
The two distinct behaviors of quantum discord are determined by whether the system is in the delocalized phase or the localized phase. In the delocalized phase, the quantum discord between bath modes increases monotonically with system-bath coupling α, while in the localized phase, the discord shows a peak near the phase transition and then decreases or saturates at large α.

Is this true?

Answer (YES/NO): NO